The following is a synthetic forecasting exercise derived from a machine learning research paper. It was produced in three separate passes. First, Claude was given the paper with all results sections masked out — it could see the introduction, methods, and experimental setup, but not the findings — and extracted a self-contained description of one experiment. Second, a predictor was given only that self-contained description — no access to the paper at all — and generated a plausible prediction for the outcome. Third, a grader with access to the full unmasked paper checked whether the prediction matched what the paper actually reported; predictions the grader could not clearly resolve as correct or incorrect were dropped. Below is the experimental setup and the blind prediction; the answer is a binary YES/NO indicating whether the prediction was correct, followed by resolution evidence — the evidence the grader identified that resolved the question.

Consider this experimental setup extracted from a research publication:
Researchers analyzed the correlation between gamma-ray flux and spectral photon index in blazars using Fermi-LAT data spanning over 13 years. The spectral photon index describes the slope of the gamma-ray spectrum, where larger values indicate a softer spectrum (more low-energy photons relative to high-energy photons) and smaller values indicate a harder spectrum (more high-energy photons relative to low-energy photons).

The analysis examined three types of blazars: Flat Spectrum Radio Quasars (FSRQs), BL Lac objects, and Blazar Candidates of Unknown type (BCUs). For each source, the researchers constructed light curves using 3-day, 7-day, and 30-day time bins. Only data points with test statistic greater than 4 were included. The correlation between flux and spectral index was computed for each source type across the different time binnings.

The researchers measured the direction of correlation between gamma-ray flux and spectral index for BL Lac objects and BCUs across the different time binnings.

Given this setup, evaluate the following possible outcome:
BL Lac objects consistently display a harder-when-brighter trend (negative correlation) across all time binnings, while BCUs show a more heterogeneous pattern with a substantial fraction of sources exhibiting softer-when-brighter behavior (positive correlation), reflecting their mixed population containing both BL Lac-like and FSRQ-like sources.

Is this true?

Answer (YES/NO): NO